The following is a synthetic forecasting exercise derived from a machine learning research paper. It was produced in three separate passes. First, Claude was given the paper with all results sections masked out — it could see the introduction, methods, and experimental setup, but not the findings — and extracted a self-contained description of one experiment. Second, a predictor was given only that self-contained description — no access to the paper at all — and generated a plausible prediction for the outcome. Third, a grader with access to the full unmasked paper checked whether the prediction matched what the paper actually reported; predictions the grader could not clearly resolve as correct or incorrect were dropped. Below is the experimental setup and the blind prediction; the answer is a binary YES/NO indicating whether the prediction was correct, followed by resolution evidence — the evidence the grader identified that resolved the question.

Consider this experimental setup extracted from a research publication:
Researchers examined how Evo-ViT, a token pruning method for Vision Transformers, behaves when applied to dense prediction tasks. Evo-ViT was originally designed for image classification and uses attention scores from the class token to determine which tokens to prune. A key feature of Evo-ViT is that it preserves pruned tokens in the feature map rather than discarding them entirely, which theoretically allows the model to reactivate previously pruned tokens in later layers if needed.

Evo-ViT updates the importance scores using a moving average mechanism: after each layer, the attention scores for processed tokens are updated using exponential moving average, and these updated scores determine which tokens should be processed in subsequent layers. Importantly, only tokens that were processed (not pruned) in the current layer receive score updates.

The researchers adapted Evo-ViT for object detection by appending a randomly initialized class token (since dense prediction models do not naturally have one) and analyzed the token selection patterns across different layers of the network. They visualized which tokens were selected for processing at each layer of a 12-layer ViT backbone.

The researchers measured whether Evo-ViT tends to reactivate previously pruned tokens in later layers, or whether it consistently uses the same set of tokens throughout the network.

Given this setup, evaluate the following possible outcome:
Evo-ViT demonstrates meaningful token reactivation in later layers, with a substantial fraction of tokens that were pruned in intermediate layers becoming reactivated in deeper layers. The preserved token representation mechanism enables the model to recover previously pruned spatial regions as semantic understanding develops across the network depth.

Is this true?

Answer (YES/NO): NO